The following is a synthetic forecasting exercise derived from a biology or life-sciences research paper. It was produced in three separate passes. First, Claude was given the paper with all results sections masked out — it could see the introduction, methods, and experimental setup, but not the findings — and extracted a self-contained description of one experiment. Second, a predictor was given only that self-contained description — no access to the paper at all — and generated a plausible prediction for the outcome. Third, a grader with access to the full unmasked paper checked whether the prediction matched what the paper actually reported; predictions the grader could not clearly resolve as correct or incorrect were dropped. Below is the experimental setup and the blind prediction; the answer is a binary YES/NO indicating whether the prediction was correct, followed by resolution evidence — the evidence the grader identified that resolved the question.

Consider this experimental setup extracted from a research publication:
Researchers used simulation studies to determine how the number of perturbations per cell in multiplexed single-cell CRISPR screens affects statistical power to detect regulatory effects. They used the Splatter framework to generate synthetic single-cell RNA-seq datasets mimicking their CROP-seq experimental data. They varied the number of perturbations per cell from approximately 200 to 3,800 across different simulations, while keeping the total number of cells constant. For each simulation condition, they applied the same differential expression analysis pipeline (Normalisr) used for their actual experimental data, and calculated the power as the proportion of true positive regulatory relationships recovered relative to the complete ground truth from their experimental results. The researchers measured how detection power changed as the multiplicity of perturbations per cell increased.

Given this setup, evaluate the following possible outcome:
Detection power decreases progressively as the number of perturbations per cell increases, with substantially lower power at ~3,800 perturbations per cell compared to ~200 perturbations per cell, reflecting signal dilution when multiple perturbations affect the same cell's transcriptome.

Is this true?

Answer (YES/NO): NO